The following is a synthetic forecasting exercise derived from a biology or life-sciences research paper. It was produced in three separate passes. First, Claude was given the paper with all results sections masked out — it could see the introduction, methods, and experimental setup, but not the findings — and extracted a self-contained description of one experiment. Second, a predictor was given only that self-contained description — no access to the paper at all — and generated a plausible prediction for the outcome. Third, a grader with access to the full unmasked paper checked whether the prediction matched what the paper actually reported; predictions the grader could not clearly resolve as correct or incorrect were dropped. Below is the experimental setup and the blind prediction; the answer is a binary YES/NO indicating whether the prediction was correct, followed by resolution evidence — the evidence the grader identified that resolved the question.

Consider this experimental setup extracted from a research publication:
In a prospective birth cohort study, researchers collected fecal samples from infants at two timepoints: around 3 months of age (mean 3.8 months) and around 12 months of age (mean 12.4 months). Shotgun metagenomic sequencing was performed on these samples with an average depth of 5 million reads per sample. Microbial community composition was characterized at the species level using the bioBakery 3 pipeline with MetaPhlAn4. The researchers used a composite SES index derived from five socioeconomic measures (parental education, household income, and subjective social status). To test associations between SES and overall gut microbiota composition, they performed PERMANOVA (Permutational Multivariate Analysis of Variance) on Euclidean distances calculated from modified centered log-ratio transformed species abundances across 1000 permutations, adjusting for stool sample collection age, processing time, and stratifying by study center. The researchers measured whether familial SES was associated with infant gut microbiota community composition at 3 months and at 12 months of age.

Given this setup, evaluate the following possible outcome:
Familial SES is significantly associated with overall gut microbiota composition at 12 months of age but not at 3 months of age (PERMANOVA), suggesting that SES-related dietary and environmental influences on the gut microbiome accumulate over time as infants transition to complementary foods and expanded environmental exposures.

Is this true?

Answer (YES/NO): NO